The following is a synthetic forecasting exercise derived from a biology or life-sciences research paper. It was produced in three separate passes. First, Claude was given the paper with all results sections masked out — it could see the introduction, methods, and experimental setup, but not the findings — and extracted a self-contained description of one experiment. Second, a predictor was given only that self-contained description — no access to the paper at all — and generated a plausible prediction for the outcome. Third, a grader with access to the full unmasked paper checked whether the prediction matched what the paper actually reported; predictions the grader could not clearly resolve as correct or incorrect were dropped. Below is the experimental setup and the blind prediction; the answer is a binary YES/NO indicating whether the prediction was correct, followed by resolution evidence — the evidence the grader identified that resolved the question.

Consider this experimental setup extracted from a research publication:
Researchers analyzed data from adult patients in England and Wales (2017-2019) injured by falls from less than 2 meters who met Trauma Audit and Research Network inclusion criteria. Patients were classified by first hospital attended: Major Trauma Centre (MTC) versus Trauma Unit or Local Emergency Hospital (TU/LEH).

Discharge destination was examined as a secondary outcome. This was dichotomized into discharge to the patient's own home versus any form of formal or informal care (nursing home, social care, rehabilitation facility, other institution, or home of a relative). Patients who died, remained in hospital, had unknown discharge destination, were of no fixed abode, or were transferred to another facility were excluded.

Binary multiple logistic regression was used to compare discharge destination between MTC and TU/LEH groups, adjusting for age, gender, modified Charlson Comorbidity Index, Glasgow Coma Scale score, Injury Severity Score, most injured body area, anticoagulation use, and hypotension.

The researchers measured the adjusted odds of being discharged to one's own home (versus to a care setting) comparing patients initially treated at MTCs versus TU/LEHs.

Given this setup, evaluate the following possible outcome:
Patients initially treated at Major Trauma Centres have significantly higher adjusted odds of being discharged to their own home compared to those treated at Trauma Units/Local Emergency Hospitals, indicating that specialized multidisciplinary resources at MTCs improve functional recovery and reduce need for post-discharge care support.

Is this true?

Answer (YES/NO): YES